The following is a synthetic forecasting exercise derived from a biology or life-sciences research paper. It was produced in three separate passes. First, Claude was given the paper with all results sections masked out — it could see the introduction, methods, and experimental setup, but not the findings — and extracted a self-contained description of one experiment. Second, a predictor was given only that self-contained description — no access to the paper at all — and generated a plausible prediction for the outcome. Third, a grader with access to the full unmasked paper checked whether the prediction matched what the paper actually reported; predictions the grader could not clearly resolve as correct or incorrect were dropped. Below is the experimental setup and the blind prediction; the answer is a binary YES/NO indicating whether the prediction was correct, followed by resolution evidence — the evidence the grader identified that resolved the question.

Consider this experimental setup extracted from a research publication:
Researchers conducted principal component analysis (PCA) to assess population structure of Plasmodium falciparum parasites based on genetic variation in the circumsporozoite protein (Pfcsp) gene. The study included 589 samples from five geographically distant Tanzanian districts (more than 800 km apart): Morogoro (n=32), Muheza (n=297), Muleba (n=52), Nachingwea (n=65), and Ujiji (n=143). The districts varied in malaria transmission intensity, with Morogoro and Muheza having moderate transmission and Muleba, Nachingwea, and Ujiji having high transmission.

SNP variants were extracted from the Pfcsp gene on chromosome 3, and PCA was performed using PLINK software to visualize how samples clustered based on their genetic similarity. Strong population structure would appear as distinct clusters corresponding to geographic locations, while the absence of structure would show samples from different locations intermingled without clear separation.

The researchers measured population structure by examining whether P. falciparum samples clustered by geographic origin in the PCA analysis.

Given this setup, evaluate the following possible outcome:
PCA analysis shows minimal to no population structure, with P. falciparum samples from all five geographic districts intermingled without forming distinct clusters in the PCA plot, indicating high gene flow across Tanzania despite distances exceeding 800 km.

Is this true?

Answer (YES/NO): YES